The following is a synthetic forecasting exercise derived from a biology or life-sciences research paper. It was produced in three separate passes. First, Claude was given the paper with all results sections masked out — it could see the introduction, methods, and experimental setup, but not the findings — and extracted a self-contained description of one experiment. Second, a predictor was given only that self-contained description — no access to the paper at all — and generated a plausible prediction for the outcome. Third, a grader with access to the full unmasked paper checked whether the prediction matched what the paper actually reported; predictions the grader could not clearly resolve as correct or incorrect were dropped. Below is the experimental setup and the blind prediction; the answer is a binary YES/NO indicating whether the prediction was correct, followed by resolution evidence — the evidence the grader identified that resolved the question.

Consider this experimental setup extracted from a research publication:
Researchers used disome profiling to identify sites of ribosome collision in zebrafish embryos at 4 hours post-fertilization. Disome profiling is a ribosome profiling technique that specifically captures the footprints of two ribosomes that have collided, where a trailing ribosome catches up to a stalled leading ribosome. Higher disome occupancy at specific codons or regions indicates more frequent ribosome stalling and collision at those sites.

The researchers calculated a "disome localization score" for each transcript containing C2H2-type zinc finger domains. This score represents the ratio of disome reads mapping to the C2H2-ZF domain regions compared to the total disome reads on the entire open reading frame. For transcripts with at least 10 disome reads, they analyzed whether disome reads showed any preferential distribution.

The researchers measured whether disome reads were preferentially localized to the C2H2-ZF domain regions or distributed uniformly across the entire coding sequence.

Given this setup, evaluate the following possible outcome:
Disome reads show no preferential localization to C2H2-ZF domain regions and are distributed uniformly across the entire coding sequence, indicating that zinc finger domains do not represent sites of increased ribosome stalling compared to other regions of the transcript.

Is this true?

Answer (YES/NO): NO